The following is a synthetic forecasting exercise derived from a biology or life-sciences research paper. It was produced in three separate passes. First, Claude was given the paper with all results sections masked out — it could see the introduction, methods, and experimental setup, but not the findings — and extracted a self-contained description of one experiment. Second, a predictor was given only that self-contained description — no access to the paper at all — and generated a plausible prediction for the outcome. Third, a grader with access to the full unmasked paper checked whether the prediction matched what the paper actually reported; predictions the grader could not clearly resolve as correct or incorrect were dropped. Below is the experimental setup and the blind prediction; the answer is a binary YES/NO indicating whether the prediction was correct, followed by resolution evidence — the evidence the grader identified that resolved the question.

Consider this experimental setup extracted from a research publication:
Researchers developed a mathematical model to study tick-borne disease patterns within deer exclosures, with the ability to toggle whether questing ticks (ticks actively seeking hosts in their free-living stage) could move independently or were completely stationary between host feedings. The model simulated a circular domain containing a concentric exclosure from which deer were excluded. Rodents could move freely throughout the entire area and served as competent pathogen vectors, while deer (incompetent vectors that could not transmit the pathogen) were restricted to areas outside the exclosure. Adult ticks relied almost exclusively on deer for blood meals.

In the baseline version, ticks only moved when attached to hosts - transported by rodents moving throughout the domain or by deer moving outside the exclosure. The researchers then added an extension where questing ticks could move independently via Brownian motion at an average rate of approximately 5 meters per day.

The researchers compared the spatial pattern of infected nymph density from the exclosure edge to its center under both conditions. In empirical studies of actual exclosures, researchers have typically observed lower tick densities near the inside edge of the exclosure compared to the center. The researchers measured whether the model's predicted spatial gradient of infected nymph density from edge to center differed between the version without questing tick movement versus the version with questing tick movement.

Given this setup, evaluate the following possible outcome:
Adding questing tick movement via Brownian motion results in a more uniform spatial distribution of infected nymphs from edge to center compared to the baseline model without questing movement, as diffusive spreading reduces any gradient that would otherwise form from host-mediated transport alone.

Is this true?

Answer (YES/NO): NO